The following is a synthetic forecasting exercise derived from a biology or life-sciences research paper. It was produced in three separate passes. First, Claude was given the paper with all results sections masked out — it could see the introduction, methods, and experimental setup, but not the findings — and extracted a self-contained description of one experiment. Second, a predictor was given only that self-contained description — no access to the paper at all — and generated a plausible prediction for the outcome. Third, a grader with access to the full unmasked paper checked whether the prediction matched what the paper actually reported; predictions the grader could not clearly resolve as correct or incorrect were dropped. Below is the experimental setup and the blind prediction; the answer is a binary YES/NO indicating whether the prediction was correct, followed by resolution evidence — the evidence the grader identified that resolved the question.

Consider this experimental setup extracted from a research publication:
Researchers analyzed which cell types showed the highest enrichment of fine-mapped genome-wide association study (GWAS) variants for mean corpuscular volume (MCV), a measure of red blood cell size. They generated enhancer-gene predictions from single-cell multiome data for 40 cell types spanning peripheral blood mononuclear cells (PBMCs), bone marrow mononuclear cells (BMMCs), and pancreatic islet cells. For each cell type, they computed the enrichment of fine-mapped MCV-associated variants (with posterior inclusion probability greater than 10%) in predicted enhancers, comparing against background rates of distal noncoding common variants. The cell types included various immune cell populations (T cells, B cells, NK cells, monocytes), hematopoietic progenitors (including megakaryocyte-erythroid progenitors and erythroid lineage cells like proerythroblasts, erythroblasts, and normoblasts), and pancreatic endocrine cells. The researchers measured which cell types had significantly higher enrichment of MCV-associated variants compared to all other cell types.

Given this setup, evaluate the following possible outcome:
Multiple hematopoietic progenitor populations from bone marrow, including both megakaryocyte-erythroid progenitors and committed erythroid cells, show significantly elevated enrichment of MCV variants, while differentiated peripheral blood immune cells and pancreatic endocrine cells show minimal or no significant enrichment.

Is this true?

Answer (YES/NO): YES